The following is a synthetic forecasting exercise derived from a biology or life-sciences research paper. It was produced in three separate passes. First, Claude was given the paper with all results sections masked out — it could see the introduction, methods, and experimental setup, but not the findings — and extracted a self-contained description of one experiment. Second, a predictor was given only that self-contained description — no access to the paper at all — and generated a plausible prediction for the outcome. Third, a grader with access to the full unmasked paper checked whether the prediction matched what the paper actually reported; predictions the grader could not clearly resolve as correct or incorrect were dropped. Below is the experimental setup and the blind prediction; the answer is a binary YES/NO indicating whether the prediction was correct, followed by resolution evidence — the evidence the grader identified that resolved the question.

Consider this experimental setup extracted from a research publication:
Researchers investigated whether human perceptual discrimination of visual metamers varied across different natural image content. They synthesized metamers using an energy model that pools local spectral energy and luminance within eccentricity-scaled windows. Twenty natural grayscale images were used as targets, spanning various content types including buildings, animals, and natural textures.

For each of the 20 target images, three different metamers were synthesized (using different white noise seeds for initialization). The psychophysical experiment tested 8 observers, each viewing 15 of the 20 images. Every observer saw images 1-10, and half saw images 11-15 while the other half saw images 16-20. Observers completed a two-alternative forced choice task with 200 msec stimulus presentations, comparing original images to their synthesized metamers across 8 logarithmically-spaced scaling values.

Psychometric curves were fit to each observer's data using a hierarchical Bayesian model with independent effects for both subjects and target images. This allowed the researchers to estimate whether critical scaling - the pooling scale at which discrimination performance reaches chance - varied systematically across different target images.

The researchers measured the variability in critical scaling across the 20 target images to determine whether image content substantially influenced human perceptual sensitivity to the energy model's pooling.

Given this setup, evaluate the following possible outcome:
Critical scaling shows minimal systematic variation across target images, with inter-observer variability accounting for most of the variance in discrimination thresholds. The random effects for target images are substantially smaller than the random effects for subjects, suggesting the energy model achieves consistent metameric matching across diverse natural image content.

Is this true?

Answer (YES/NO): NO